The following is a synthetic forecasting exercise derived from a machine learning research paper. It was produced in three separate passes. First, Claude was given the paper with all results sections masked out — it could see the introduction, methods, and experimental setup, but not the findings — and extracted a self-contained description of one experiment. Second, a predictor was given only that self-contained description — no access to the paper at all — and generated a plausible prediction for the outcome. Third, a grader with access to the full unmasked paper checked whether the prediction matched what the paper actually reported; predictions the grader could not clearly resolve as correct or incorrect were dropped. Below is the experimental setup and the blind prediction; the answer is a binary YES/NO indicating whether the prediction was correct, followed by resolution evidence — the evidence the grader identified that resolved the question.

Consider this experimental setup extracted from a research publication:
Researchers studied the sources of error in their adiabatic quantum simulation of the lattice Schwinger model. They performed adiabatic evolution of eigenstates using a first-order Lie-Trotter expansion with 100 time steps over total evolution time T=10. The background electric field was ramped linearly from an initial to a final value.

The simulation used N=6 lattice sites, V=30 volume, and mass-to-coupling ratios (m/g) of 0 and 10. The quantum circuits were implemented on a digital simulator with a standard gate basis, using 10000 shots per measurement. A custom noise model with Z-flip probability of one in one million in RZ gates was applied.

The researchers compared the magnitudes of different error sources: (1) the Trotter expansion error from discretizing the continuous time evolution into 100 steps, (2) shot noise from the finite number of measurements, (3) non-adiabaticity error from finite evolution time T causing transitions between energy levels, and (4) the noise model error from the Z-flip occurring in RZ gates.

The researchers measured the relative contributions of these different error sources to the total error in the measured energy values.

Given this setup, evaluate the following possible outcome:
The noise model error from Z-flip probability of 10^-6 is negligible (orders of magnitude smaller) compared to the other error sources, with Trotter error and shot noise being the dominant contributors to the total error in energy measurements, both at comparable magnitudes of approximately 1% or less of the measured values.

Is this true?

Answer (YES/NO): NO